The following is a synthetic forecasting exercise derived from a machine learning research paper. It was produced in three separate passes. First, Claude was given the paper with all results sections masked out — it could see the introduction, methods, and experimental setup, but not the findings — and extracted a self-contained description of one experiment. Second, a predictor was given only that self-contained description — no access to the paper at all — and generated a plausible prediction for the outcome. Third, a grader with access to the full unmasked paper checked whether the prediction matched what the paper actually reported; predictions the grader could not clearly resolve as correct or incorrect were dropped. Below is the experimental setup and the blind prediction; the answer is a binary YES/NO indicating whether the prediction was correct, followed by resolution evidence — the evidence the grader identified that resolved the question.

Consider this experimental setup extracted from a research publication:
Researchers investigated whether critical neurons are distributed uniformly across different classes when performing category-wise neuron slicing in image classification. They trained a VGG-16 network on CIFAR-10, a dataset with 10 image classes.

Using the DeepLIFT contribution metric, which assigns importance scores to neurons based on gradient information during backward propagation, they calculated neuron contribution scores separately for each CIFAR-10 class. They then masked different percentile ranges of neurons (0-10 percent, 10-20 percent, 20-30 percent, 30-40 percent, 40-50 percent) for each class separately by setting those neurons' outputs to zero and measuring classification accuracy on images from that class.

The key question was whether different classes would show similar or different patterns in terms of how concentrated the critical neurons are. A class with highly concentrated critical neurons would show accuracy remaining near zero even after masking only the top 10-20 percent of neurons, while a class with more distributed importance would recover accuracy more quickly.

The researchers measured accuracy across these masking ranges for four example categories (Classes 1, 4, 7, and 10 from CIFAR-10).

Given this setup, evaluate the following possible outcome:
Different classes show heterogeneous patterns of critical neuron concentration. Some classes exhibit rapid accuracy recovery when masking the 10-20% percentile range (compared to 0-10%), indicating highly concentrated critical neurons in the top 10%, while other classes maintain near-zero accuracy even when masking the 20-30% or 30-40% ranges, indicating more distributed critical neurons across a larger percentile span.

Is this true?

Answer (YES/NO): YES